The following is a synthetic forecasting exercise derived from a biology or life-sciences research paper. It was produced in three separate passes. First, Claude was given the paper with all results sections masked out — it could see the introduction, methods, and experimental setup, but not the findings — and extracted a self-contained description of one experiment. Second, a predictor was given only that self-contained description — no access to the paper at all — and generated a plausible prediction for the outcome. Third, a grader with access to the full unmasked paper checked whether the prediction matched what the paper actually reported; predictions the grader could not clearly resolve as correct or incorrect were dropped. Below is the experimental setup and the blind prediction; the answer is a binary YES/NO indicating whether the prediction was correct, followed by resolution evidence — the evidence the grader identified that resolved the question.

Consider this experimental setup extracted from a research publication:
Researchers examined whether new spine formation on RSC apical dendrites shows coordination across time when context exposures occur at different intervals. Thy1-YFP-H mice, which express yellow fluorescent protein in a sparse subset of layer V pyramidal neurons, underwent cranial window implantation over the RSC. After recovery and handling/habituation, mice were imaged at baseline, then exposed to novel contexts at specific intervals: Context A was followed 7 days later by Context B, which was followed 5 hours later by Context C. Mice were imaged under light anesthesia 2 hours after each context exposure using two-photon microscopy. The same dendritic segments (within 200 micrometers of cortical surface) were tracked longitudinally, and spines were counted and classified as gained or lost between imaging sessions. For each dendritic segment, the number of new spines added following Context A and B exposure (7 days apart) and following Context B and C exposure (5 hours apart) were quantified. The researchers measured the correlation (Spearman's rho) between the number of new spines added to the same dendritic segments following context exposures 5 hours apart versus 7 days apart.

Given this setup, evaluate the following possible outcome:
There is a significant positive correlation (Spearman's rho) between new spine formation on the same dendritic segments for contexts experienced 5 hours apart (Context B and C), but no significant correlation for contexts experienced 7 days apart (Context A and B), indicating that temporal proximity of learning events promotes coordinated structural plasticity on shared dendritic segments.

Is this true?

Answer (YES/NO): YES